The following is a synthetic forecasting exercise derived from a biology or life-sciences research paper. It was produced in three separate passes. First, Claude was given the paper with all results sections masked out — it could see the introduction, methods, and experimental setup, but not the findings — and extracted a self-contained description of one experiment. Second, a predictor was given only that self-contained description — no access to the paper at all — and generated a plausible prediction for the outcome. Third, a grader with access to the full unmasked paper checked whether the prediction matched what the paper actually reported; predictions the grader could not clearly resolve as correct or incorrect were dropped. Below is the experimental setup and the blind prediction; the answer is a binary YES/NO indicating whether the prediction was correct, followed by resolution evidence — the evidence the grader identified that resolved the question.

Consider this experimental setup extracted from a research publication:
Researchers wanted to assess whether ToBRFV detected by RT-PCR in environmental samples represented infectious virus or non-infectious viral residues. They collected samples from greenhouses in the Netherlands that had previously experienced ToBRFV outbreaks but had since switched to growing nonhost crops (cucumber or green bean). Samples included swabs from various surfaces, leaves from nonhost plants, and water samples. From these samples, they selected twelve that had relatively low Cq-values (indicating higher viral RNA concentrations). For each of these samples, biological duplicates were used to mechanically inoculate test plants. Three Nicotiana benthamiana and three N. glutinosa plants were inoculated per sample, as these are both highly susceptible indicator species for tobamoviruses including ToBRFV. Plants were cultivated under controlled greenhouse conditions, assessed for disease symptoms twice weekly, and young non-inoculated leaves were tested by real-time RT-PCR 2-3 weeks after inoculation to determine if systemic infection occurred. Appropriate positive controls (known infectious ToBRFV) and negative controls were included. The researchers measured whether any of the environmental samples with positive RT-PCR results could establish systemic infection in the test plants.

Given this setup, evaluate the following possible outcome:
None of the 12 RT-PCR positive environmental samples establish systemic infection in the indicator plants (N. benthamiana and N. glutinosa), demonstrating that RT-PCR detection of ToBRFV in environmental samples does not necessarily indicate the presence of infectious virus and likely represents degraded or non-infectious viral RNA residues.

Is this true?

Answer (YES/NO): NO